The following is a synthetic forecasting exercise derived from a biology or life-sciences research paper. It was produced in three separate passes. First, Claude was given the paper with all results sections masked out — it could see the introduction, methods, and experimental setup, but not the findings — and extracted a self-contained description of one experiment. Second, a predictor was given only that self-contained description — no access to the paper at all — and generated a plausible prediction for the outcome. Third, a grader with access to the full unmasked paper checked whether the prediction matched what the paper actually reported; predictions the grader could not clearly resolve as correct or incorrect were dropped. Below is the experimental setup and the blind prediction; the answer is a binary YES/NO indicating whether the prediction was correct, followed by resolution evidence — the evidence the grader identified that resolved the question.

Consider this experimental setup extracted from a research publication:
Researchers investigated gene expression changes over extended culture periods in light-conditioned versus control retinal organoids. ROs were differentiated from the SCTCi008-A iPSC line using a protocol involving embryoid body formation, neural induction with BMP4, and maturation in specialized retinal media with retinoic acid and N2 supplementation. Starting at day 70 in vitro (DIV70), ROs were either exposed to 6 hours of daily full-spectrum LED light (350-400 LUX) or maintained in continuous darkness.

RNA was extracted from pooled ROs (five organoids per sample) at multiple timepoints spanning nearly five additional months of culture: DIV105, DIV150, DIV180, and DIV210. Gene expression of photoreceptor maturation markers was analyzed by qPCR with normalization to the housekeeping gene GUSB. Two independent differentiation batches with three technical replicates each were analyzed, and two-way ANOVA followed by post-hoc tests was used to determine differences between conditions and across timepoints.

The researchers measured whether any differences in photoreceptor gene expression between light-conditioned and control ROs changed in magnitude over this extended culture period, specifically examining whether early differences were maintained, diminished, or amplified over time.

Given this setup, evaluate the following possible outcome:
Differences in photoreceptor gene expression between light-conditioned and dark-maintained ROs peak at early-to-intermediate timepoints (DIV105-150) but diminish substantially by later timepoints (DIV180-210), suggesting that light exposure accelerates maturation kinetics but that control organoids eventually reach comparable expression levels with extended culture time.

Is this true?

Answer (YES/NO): NO